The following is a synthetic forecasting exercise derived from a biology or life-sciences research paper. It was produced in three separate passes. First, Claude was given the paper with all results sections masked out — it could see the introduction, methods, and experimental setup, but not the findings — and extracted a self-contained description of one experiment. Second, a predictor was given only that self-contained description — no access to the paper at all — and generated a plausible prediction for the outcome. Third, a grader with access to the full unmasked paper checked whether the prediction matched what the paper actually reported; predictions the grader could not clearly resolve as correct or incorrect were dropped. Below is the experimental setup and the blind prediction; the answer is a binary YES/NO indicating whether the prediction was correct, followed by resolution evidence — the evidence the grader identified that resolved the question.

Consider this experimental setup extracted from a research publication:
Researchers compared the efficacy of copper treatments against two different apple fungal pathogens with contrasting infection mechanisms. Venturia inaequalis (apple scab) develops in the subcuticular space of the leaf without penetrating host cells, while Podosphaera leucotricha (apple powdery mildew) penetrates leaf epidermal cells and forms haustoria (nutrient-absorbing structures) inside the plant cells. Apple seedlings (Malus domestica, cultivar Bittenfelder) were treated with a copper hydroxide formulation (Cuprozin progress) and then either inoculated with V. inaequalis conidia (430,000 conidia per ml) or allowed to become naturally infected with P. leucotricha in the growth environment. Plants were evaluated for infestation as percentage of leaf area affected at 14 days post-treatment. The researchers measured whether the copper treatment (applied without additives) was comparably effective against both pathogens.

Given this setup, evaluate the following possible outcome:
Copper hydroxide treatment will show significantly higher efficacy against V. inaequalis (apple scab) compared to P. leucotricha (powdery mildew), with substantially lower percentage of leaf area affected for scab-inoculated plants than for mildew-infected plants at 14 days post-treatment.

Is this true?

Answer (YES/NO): NO